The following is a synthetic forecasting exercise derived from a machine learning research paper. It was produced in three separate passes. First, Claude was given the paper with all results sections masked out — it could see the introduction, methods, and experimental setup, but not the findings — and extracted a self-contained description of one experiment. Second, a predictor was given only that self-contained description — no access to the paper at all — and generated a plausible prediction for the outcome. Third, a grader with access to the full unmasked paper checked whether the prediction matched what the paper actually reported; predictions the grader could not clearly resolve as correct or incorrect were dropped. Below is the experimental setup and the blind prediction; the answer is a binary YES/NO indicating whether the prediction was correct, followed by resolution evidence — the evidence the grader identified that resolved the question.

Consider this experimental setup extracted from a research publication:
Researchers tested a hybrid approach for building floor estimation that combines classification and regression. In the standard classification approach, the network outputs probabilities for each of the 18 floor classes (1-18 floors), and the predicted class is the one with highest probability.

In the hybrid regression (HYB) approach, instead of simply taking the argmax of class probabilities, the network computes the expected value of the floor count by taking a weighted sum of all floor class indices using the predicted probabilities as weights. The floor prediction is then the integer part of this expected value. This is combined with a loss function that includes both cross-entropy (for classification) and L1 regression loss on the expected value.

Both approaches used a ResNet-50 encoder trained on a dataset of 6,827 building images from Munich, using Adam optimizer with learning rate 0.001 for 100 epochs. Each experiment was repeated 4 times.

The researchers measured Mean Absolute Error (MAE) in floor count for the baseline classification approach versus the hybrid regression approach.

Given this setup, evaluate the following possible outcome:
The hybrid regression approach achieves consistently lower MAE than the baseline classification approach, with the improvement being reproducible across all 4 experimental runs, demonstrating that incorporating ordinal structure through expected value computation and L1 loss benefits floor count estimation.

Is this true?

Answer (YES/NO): NO